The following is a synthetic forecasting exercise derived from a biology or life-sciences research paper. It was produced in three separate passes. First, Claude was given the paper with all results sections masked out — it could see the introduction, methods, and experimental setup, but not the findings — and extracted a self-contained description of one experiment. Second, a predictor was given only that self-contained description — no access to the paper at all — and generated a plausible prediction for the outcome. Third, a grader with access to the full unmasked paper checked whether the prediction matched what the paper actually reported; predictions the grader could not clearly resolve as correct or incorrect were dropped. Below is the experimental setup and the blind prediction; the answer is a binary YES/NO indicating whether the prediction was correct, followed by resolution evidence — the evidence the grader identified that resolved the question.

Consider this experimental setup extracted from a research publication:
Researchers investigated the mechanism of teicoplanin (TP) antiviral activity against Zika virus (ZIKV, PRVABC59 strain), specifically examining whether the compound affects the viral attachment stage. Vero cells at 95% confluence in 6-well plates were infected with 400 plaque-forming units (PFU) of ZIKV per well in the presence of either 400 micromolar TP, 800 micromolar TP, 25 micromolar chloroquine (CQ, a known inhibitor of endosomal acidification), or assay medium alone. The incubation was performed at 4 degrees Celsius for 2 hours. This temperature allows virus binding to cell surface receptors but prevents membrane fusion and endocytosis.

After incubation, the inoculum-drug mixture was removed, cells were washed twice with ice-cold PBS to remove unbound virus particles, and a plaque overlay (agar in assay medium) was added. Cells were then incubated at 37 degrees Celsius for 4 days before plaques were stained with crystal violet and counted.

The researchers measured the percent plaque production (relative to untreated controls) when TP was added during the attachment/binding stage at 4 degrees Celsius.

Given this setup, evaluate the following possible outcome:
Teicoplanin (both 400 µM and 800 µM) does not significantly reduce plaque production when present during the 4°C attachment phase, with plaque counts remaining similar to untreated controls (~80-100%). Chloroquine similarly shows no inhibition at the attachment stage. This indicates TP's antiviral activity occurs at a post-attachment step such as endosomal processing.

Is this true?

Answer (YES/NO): NO